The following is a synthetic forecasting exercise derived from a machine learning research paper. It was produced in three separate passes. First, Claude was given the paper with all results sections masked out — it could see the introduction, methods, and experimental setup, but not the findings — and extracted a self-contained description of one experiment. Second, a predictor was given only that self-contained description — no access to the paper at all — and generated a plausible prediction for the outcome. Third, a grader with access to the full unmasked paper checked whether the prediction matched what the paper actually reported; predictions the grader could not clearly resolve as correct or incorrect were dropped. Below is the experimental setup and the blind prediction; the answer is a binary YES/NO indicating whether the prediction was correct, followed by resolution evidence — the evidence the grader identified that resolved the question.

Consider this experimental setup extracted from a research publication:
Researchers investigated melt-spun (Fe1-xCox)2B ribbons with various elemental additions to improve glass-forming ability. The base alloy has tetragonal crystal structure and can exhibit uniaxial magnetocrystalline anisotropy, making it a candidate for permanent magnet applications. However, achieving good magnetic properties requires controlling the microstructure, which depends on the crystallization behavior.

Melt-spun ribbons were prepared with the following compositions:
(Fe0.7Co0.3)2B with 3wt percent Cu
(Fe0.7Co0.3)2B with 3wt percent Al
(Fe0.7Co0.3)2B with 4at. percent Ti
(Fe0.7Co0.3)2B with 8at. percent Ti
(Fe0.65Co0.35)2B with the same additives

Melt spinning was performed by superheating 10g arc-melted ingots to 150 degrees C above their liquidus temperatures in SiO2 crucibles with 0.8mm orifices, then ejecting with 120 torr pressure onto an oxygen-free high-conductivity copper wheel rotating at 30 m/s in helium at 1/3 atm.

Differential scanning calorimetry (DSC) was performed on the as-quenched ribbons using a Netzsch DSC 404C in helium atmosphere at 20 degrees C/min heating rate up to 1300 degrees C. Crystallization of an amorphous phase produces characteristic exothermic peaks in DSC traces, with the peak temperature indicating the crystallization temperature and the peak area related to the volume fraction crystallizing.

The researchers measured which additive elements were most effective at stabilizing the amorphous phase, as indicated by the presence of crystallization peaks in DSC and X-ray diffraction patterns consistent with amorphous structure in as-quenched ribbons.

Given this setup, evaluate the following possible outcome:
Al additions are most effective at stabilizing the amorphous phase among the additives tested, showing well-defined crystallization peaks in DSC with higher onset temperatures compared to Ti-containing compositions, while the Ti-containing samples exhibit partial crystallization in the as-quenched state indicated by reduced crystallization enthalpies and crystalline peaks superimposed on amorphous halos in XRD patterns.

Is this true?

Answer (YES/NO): NO